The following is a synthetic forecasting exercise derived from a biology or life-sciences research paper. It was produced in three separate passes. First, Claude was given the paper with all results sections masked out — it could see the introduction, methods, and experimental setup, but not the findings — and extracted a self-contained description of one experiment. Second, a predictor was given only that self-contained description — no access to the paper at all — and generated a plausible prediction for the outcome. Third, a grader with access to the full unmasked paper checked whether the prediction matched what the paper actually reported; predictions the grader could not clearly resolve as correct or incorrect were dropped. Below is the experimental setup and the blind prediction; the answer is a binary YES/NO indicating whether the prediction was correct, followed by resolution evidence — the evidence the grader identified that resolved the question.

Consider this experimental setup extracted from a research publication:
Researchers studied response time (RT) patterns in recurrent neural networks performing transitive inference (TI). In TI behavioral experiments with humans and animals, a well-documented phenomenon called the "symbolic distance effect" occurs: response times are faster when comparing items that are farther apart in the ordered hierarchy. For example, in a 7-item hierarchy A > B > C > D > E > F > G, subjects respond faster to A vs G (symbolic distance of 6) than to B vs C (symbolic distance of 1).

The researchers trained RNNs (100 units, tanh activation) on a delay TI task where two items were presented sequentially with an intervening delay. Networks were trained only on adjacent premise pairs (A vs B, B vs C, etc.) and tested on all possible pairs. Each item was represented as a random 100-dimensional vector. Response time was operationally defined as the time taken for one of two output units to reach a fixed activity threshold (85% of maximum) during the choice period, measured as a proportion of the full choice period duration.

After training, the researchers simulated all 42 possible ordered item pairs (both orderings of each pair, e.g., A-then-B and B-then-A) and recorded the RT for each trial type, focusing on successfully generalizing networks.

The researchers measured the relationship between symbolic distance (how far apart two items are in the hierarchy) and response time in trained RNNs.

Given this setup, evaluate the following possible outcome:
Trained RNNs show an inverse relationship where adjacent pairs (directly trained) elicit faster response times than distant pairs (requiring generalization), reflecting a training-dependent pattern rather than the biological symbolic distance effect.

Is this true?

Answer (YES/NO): NO